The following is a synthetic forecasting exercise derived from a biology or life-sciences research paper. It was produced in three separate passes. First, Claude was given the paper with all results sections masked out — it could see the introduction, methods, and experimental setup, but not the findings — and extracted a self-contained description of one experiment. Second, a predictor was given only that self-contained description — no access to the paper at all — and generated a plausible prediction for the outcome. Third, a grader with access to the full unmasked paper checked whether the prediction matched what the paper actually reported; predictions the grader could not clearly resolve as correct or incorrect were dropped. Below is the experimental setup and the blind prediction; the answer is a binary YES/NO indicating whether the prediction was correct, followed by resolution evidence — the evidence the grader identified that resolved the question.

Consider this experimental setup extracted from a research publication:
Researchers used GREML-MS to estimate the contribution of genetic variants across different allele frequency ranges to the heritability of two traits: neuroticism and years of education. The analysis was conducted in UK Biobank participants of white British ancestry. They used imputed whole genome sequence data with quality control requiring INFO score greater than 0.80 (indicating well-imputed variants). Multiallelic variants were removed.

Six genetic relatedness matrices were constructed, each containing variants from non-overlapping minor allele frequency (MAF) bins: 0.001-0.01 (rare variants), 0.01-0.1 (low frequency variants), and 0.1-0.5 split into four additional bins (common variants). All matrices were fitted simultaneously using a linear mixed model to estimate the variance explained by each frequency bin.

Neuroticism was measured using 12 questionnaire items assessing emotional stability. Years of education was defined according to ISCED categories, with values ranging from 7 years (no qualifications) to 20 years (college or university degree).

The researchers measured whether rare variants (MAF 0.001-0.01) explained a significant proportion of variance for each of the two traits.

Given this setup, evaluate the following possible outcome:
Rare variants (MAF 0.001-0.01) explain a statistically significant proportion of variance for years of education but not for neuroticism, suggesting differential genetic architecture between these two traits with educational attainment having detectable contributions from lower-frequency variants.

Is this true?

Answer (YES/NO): YES